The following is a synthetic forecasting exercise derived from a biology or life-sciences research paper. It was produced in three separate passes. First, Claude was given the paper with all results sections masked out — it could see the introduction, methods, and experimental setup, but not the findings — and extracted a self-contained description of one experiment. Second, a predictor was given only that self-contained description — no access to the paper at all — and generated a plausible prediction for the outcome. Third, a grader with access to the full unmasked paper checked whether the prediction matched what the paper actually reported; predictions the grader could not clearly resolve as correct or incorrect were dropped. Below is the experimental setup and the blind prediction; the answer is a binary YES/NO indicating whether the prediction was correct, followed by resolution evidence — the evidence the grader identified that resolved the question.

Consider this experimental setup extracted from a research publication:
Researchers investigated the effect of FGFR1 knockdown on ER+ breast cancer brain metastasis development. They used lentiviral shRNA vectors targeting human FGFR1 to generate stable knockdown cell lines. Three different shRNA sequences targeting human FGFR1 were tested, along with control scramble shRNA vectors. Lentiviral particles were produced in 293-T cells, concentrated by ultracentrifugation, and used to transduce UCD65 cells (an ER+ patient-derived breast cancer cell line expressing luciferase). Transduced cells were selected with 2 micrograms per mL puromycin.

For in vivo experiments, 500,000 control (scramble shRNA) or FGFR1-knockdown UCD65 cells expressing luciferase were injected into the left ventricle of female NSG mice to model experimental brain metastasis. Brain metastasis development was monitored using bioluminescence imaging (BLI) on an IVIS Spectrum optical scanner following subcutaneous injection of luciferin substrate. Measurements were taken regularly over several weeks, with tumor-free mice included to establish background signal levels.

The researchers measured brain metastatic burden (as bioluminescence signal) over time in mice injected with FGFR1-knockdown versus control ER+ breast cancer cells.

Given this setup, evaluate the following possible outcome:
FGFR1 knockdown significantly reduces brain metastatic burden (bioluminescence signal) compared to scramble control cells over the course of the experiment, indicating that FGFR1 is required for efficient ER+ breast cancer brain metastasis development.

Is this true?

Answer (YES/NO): YES